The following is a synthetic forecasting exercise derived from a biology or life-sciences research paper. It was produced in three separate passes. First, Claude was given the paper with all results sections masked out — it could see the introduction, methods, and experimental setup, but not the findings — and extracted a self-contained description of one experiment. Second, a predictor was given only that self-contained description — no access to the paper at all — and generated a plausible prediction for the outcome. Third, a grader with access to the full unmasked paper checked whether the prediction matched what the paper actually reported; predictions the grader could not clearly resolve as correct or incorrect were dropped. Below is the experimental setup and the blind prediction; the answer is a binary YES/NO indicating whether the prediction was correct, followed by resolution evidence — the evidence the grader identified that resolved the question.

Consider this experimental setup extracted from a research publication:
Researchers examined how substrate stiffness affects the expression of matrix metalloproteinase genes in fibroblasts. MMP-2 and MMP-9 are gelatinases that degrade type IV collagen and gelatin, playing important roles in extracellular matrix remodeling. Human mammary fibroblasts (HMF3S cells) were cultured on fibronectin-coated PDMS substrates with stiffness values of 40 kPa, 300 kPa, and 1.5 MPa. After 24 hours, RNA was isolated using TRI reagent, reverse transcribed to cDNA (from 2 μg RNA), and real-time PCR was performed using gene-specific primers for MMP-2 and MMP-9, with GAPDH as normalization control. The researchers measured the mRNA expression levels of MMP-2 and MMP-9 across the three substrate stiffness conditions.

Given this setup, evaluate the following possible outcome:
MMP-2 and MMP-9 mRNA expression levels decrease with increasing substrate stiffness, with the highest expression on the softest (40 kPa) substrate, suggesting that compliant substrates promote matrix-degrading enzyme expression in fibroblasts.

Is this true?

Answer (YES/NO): NO